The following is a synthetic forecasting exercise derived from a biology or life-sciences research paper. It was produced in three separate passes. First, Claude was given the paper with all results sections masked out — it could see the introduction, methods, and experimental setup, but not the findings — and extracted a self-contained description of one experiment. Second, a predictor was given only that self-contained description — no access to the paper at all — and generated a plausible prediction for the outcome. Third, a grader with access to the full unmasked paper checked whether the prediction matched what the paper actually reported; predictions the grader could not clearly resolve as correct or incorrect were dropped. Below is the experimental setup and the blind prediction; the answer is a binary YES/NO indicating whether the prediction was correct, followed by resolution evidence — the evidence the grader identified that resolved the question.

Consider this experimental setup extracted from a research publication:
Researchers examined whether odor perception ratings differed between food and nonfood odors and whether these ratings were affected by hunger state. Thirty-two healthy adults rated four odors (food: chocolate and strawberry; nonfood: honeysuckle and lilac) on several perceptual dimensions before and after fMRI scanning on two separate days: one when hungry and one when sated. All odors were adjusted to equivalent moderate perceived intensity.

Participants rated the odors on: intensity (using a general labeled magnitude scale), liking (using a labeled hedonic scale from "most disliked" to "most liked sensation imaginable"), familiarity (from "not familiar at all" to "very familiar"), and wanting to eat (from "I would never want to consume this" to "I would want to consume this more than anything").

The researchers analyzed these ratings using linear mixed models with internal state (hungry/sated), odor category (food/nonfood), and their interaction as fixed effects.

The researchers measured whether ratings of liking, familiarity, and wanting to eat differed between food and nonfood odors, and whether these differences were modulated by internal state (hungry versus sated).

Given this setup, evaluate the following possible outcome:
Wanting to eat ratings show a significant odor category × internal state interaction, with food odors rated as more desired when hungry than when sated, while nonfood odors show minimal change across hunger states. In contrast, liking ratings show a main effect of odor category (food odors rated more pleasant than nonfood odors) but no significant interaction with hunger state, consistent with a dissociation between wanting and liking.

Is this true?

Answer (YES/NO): NO